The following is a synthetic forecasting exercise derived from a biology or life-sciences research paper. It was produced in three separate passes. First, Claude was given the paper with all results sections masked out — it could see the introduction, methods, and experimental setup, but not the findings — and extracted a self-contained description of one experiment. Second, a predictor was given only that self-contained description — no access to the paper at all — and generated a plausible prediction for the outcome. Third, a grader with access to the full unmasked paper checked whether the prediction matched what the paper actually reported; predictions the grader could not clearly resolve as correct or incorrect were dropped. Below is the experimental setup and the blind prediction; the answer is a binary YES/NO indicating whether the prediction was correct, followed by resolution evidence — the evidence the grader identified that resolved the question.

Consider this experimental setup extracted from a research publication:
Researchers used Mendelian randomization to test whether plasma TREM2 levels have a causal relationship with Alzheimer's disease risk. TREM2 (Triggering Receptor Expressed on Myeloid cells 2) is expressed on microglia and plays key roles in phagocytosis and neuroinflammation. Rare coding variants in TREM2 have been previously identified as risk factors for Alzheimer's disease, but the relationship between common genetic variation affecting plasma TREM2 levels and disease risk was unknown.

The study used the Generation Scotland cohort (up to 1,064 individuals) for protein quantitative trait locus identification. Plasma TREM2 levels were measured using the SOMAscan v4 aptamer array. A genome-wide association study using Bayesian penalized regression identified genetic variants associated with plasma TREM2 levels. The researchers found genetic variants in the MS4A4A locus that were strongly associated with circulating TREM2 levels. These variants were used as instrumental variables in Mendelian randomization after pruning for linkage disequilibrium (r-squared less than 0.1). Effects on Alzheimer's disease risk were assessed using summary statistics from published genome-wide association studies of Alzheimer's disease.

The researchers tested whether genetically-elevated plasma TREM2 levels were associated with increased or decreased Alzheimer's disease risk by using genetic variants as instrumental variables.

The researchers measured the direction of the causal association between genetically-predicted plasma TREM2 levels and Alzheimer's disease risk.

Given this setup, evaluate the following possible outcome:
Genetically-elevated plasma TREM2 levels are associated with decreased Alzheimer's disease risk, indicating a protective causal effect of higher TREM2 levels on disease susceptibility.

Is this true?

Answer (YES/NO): YES